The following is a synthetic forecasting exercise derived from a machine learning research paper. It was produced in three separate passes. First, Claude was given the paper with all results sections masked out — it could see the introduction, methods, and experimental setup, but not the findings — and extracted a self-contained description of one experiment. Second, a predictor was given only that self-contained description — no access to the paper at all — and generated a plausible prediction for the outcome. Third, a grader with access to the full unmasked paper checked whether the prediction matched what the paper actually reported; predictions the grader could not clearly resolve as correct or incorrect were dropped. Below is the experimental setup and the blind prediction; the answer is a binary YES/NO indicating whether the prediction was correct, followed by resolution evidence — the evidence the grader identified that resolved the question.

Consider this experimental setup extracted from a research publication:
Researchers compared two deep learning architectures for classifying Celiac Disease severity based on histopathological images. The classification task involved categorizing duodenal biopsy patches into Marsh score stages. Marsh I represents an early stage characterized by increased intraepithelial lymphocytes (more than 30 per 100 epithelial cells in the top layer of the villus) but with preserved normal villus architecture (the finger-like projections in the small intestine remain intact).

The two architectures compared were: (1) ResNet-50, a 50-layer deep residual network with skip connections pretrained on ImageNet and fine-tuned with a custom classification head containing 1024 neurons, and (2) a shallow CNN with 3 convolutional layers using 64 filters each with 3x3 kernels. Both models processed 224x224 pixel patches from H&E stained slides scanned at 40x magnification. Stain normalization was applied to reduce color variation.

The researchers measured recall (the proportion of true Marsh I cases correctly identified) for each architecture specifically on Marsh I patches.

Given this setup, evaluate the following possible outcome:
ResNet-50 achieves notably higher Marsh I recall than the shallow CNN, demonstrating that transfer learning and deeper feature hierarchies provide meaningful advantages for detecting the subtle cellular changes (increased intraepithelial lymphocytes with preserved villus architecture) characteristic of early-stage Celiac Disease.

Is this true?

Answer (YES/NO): YES